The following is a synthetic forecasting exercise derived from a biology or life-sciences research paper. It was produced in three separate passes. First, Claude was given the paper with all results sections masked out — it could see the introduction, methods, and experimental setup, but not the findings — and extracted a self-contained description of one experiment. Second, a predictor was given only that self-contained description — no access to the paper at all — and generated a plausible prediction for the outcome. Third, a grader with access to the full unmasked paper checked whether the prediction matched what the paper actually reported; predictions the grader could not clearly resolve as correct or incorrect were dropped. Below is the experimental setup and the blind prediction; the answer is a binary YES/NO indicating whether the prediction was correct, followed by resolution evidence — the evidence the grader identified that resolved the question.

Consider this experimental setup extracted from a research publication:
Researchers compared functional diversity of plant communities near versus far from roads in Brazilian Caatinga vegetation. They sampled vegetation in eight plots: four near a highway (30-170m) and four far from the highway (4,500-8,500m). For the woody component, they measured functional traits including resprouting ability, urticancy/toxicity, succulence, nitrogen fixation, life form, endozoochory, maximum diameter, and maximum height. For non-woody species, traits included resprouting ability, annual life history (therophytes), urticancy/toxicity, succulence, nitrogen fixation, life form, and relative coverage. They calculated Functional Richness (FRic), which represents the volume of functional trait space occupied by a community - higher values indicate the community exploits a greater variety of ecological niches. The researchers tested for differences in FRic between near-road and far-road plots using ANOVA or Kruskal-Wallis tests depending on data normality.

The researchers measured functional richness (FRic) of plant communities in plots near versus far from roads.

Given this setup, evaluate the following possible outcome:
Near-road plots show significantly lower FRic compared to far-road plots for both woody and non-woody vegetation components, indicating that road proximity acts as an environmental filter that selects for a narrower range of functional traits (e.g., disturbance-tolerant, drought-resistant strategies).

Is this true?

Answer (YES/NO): NO